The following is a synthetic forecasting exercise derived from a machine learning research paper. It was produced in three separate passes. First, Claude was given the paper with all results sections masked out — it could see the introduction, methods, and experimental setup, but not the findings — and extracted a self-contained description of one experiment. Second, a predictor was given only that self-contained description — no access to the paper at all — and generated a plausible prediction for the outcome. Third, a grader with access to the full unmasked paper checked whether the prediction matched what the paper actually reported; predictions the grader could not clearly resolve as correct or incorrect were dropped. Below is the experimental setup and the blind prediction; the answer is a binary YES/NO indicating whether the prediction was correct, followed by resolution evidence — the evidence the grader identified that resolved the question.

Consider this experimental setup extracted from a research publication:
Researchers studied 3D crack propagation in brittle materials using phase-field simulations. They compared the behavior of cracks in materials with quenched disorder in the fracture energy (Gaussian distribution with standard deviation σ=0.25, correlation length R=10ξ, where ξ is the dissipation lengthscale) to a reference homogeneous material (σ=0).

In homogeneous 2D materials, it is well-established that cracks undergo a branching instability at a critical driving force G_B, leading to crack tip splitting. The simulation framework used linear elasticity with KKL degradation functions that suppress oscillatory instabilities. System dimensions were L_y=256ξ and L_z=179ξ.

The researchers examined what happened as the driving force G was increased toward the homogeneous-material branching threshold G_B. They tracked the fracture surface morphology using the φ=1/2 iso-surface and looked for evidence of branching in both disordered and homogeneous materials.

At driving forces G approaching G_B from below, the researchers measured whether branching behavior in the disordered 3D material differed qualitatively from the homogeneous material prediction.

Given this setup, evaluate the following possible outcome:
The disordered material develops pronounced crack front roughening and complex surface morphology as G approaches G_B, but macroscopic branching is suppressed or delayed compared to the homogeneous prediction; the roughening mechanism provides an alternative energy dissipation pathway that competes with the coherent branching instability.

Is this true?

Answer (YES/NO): NO